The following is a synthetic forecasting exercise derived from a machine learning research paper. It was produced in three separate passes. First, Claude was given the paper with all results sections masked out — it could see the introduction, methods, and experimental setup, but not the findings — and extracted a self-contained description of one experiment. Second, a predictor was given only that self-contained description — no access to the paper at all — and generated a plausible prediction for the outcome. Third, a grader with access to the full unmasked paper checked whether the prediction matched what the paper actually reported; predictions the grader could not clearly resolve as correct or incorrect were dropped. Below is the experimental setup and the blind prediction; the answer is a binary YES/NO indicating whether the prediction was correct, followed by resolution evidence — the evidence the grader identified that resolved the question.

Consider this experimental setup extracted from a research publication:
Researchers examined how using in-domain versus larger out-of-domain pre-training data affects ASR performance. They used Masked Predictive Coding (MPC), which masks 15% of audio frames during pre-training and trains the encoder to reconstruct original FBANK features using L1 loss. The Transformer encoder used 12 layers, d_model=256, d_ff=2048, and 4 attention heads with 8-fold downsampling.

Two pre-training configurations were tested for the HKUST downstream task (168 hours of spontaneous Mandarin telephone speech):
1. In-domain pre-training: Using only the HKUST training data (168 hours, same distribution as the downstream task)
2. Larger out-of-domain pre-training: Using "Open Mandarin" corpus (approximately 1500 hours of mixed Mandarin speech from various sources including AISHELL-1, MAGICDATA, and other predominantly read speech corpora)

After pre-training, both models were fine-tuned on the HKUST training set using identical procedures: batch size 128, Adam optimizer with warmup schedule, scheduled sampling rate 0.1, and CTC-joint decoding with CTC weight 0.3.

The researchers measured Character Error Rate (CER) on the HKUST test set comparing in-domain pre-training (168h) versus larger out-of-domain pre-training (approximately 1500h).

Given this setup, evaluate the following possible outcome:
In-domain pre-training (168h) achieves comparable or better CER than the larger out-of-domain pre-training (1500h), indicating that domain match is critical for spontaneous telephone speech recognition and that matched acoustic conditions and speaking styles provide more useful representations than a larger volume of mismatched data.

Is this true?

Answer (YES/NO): NO